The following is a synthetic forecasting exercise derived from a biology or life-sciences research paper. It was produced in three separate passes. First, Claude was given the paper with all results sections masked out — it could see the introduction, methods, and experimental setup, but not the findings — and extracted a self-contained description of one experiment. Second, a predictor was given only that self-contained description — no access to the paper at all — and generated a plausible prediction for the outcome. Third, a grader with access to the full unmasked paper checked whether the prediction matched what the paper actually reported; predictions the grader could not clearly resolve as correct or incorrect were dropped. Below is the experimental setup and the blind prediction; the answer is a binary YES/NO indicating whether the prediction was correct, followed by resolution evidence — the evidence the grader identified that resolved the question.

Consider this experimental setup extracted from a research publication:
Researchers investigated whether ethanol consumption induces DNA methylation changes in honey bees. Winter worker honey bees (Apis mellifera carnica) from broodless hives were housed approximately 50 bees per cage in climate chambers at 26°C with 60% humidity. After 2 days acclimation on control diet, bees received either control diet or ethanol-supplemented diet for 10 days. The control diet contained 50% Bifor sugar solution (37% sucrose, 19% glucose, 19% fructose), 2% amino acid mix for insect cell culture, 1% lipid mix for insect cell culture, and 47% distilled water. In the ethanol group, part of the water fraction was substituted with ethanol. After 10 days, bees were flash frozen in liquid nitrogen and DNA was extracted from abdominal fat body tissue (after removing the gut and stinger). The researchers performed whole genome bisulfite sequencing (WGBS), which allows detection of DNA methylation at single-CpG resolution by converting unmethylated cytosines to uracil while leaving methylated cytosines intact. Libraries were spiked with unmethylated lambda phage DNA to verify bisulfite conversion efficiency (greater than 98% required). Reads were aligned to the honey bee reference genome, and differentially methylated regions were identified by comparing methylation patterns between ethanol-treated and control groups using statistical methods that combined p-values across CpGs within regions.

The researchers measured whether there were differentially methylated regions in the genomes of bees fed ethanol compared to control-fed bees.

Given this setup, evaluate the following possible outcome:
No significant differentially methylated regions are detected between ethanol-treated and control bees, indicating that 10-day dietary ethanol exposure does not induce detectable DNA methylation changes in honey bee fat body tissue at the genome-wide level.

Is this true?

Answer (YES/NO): NO